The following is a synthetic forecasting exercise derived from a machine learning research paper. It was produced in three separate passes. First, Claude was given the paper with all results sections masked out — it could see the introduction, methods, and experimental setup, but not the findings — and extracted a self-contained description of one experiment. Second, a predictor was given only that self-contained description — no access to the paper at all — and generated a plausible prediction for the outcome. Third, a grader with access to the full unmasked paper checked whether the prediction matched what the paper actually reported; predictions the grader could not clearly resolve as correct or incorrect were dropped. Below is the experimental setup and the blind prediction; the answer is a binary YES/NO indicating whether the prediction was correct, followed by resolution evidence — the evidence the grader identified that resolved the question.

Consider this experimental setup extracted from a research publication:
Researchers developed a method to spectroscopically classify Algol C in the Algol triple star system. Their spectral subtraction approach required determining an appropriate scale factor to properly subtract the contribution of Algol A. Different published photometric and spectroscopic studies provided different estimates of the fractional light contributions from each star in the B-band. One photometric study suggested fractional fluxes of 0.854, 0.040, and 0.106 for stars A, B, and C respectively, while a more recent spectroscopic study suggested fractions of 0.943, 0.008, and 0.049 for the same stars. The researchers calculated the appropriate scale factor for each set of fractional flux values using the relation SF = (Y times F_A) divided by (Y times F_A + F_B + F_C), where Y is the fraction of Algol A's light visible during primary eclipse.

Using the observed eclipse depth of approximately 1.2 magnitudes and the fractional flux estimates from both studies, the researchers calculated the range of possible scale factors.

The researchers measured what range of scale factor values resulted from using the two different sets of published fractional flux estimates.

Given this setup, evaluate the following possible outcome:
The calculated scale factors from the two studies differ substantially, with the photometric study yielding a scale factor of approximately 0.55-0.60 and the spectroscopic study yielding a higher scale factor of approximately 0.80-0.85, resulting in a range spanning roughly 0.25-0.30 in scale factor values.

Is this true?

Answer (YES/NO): NO